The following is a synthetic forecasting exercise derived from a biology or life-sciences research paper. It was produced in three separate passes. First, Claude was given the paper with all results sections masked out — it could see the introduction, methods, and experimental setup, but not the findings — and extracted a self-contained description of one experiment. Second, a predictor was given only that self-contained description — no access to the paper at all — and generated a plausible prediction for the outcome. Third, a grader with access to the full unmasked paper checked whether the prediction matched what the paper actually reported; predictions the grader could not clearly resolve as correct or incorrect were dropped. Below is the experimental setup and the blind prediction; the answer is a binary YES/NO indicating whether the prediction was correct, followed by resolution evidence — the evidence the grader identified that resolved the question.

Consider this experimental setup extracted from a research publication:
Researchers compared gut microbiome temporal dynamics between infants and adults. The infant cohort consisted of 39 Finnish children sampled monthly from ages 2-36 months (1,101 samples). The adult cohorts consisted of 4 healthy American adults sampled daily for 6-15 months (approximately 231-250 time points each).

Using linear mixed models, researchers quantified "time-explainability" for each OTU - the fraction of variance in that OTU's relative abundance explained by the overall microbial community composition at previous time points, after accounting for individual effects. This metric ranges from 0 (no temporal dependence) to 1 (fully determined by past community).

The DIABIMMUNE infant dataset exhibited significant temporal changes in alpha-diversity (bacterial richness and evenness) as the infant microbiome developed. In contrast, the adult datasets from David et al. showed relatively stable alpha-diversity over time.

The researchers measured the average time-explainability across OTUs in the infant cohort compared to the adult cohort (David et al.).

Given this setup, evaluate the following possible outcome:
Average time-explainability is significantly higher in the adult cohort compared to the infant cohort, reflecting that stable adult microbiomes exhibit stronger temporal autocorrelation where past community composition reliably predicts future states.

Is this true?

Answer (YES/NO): NO